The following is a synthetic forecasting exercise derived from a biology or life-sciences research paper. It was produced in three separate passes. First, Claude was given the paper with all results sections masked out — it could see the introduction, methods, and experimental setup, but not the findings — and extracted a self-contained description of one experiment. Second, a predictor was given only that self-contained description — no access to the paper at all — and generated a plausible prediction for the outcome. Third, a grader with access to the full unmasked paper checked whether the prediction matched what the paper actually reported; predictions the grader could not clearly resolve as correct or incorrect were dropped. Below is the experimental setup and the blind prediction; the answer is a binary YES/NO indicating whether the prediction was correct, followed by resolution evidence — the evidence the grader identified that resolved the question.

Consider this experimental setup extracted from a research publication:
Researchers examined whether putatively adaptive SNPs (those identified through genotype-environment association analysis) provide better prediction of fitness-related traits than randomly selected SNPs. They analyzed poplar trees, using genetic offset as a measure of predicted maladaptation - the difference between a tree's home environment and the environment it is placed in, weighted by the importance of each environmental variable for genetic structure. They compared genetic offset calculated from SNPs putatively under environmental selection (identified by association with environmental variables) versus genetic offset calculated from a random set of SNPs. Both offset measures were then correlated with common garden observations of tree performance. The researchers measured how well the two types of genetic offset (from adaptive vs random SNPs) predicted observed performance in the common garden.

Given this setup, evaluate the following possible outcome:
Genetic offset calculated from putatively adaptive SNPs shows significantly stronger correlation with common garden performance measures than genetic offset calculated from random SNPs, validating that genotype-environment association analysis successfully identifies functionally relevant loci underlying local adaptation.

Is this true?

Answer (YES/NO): NO